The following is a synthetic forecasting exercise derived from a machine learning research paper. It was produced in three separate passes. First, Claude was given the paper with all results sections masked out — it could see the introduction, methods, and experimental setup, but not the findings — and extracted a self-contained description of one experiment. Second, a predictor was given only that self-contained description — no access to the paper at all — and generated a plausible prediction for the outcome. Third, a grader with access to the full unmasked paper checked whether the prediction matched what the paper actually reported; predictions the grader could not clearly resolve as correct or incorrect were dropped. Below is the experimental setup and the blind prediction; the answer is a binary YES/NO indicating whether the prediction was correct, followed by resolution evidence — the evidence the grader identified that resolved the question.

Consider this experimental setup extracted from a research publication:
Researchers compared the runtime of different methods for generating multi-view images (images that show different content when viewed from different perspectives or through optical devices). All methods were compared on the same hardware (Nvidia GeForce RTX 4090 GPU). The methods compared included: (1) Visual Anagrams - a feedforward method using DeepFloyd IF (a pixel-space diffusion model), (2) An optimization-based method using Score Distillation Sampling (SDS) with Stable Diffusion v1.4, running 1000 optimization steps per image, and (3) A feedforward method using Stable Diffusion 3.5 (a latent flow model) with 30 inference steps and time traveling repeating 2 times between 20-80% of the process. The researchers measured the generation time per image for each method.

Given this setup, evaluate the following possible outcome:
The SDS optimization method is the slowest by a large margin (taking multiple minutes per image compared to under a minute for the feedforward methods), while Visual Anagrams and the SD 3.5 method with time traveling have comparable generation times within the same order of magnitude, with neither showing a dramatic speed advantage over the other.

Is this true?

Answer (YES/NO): NO